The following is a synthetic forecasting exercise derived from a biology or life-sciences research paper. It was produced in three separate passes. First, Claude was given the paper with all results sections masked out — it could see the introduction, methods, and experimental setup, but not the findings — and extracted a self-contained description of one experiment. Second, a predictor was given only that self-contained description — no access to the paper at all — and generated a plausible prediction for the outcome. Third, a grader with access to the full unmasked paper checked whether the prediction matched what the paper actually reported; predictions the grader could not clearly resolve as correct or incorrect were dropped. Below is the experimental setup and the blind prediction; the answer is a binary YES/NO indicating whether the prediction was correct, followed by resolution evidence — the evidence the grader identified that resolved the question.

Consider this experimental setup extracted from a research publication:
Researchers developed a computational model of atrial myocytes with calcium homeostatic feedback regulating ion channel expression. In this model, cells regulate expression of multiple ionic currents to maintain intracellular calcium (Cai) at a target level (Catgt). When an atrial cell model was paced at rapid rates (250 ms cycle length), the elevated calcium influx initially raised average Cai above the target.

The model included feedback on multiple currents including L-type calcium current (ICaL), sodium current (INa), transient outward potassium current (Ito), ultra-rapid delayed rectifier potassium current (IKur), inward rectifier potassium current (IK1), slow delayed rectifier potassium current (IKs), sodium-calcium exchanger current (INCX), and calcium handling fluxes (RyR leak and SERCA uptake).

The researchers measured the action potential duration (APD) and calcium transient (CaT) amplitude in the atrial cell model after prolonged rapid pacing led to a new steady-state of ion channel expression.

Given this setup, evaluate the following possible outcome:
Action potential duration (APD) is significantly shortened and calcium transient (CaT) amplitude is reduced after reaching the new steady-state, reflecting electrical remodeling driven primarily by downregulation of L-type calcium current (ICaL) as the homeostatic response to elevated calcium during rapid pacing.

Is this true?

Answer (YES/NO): NO